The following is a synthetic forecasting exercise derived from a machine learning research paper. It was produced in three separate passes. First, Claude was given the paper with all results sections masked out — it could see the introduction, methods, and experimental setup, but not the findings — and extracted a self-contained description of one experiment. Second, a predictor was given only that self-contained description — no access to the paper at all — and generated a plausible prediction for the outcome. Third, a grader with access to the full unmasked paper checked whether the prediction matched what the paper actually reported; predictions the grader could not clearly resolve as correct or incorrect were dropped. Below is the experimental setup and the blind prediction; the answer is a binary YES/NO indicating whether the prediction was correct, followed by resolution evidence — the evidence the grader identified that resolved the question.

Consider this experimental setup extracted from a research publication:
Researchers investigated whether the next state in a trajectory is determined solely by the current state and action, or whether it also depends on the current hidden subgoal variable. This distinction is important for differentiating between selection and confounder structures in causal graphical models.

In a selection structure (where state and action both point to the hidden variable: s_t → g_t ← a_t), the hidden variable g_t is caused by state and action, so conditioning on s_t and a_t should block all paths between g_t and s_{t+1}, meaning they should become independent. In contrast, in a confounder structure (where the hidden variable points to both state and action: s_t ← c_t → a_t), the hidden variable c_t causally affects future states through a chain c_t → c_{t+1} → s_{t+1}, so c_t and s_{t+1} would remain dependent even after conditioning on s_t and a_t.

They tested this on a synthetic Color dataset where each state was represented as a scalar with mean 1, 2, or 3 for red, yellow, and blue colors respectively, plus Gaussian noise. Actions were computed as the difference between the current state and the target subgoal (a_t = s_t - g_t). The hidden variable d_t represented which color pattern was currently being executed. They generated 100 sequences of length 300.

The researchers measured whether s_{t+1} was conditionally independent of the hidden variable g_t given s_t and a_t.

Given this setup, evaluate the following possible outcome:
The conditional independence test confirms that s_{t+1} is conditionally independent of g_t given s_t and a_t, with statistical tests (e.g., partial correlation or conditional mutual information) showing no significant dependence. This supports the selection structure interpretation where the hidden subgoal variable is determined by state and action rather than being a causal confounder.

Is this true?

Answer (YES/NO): YES